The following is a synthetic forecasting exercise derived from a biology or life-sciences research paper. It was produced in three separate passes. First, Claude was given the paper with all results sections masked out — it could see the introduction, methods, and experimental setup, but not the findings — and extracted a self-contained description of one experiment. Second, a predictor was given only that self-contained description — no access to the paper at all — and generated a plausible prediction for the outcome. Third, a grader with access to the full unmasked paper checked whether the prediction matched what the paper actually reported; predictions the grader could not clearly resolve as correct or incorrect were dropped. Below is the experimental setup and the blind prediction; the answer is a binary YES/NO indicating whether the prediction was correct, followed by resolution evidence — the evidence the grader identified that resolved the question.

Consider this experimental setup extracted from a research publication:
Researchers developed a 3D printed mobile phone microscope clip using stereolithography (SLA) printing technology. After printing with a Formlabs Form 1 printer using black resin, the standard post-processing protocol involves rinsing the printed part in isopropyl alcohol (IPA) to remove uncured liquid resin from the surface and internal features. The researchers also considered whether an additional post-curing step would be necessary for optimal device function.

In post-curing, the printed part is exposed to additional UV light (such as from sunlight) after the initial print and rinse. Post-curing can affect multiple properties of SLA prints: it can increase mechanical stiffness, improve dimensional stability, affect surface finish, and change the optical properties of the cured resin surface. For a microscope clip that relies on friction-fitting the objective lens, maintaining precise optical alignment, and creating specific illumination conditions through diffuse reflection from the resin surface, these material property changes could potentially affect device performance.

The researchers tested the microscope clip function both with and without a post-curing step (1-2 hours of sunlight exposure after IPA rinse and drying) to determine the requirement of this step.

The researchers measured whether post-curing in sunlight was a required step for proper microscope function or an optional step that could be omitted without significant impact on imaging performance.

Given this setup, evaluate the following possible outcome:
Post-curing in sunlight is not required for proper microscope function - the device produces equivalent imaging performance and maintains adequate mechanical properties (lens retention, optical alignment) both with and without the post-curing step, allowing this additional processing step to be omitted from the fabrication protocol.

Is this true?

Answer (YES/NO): YES